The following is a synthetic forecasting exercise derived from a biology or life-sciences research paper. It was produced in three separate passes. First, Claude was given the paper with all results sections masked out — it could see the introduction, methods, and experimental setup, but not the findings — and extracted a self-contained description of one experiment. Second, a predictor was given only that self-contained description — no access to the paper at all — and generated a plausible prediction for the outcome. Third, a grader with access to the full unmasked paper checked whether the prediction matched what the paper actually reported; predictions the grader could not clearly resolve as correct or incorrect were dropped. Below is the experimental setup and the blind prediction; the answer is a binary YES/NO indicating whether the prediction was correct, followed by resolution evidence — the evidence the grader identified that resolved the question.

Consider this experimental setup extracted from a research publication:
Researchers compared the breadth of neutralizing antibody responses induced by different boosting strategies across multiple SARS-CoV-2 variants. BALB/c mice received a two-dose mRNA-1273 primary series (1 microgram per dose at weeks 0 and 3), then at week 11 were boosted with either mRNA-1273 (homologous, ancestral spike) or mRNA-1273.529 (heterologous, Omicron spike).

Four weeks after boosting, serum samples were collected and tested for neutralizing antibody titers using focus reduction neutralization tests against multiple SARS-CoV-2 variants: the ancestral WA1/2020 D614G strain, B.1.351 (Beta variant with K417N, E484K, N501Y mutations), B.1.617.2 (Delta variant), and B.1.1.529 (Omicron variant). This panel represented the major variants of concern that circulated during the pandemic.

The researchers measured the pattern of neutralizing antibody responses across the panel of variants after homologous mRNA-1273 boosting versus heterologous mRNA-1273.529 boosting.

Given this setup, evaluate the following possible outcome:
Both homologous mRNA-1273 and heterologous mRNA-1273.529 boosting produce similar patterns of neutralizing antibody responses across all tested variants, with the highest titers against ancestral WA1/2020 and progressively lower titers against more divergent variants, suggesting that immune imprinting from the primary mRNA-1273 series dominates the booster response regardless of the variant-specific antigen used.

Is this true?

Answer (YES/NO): NO